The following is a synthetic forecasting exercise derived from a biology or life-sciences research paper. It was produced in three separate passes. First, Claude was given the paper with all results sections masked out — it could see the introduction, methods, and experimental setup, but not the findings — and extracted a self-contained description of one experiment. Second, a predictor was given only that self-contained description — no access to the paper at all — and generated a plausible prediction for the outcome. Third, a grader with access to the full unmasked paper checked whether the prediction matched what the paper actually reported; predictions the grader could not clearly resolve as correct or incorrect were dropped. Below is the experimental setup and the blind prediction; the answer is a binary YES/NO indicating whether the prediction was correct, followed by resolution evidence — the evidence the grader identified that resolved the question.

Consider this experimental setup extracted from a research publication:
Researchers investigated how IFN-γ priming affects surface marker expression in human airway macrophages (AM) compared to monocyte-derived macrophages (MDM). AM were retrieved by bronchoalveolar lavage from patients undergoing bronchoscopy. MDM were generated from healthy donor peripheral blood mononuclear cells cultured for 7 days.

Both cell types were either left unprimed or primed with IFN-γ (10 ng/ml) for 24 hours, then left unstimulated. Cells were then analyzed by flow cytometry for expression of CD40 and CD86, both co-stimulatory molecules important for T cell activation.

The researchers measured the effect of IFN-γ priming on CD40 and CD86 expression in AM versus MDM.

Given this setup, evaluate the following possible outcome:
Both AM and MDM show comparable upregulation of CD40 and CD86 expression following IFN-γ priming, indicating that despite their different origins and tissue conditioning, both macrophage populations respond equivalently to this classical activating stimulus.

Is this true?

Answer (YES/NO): NO